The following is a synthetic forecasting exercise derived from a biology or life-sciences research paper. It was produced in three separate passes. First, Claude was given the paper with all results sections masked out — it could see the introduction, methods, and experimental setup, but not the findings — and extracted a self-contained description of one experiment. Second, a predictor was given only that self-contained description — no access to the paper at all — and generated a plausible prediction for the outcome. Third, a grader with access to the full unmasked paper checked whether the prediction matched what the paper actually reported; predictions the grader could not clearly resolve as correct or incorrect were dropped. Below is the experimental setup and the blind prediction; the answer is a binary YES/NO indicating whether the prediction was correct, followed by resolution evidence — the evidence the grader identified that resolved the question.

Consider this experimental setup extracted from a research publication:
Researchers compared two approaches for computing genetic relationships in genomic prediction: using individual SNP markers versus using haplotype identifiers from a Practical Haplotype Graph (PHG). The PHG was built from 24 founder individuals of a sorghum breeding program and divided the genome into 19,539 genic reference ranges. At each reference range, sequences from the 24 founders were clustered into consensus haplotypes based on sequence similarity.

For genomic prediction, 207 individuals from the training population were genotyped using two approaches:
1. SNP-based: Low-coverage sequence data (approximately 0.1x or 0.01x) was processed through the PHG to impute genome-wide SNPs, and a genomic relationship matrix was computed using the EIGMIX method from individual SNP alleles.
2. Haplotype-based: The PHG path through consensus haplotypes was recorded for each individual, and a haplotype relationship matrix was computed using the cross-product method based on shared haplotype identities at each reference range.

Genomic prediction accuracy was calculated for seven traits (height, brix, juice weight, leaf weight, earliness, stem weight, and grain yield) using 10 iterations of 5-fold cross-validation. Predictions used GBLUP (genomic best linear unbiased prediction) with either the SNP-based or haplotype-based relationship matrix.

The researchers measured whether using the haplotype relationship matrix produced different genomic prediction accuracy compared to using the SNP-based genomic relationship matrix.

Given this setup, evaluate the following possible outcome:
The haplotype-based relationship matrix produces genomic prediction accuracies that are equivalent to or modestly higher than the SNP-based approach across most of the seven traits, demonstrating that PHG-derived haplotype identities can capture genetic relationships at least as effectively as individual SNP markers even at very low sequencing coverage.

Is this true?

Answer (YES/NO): YES